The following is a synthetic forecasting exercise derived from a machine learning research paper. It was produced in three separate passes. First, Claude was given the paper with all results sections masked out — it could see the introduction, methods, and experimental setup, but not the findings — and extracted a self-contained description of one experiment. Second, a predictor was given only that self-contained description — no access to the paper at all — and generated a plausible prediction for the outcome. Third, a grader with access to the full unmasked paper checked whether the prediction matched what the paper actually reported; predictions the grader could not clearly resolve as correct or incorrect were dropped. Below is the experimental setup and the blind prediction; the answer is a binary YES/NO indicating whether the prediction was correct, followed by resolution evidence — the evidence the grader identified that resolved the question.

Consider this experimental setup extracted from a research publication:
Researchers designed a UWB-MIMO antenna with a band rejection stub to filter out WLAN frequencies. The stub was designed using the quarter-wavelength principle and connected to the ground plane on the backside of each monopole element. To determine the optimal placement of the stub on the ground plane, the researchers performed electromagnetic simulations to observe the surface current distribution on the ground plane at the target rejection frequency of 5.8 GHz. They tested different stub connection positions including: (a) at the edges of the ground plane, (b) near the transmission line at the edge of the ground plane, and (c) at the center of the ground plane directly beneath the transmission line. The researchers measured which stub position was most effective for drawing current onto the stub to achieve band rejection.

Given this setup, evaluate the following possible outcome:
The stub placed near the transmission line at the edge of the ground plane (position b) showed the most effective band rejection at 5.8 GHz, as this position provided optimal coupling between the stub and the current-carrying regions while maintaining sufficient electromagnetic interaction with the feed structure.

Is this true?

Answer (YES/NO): NO